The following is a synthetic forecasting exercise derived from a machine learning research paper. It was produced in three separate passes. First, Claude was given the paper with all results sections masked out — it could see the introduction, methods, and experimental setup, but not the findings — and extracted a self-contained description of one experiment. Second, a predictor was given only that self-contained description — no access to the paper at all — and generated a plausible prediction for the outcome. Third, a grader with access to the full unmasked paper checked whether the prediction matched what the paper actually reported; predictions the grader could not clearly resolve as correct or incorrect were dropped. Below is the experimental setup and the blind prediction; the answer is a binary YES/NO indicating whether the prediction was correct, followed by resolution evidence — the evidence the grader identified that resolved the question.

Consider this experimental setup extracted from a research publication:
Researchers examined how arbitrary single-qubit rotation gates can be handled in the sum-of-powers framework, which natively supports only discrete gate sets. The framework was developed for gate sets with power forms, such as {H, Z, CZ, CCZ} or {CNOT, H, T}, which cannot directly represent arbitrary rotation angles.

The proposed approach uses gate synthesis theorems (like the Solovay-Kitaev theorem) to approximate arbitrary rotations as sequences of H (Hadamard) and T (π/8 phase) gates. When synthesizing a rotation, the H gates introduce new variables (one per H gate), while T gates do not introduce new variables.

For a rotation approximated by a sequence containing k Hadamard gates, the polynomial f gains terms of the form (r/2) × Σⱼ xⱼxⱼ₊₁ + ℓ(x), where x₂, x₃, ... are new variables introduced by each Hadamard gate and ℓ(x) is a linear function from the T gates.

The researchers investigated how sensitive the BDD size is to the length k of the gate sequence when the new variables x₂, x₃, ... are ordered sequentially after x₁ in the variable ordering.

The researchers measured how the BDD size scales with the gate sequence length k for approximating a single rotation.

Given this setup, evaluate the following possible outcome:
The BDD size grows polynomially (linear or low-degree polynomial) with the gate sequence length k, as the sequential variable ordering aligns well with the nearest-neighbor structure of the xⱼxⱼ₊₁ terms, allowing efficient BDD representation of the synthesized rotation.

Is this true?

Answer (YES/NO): YES